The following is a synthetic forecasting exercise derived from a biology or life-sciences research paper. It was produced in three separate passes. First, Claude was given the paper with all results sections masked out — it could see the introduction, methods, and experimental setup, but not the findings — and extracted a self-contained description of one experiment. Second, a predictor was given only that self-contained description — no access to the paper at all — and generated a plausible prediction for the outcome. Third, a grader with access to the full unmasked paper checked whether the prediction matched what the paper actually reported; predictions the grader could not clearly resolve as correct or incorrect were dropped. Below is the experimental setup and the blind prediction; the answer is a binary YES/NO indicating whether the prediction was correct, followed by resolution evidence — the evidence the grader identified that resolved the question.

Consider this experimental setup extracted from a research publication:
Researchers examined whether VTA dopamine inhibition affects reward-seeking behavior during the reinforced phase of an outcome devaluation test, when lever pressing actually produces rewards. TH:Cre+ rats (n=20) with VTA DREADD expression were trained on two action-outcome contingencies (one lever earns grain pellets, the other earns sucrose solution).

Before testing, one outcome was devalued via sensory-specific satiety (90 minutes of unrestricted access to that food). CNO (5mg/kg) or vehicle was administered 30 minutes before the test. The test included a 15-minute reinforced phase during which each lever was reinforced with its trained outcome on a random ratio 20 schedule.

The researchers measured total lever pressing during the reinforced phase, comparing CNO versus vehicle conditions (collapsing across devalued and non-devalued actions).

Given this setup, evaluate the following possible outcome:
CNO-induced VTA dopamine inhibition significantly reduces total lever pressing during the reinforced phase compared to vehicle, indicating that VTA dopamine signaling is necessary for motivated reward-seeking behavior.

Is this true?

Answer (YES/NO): NO